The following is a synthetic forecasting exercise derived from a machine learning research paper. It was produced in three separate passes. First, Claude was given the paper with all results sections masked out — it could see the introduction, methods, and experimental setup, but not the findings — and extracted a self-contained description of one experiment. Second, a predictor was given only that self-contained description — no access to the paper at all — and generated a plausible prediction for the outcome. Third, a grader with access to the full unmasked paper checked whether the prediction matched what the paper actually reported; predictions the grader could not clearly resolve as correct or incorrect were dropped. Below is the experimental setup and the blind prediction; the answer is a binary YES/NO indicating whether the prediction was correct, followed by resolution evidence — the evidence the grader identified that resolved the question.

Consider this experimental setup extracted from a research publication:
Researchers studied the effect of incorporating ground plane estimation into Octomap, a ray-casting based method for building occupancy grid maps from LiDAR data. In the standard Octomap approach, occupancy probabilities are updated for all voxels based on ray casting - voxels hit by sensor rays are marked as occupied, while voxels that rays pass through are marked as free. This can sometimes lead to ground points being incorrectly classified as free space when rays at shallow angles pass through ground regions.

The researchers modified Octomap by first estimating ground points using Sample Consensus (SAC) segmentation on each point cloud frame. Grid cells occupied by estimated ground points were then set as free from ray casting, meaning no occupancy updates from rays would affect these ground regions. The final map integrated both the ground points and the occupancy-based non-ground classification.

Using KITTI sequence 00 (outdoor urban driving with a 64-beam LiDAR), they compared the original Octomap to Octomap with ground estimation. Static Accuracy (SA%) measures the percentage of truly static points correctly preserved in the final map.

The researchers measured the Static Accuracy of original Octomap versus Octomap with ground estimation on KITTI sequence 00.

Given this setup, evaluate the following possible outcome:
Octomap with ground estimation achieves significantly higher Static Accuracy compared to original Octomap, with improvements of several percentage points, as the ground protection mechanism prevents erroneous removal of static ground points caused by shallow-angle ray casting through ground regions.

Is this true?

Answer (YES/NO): YES